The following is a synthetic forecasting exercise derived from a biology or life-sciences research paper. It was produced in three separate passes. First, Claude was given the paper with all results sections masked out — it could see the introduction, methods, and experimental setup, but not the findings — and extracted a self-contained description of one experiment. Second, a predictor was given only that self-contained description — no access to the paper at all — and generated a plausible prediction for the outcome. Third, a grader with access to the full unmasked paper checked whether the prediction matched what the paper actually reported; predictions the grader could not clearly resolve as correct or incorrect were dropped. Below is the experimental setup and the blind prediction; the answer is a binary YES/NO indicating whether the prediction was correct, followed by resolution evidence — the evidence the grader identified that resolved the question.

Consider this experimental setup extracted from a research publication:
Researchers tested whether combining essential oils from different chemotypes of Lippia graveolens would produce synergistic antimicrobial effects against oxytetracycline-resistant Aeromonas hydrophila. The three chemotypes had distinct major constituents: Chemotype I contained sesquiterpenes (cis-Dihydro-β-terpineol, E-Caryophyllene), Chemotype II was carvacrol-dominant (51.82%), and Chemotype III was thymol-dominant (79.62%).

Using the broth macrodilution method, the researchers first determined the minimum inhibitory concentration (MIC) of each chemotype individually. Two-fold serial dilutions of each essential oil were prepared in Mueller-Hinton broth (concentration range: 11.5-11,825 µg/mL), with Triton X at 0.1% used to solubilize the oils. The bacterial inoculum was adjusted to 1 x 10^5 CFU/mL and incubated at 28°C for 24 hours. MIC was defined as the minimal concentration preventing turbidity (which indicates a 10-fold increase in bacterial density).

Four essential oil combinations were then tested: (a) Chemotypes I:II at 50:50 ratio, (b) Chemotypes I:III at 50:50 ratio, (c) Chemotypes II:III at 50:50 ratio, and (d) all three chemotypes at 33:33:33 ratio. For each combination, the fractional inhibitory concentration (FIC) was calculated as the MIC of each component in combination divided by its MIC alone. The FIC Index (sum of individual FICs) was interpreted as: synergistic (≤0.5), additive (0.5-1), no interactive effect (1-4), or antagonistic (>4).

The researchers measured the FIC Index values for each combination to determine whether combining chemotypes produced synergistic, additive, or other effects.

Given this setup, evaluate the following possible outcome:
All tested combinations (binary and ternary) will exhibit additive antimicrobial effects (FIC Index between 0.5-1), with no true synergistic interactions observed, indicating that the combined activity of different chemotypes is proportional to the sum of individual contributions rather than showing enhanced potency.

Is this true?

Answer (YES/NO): NO